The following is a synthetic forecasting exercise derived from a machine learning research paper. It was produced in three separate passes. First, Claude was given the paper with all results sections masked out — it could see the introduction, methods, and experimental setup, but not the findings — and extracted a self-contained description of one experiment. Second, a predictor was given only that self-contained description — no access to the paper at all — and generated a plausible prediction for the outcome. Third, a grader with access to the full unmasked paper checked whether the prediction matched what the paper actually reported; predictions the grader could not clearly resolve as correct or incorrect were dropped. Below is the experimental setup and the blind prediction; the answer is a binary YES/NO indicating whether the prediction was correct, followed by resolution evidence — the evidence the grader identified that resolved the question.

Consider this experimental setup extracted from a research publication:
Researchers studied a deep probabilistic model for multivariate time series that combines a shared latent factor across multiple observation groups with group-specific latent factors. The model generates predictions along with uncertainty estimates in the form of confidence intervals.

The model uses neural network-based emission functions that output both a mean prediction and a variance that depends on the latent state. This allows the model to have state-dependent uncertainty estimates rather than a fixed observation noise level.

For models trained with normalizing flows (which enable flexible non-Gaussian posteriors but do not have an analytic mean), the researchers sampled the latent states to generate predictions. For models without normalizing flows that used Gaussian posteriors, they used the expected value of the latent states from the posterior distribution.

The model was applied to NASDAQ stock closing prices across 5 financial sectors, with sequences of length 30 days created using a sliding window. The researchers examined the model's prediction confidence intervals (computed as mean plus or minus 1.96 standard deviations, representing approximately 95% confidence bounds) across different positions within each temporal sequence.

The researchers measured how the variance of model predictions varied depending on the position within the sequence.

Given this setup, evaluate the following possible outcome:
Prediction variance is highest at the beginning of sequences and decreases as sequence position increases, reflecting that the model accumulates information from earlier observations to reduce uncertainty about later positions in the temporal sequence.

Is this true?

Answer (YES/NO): NO